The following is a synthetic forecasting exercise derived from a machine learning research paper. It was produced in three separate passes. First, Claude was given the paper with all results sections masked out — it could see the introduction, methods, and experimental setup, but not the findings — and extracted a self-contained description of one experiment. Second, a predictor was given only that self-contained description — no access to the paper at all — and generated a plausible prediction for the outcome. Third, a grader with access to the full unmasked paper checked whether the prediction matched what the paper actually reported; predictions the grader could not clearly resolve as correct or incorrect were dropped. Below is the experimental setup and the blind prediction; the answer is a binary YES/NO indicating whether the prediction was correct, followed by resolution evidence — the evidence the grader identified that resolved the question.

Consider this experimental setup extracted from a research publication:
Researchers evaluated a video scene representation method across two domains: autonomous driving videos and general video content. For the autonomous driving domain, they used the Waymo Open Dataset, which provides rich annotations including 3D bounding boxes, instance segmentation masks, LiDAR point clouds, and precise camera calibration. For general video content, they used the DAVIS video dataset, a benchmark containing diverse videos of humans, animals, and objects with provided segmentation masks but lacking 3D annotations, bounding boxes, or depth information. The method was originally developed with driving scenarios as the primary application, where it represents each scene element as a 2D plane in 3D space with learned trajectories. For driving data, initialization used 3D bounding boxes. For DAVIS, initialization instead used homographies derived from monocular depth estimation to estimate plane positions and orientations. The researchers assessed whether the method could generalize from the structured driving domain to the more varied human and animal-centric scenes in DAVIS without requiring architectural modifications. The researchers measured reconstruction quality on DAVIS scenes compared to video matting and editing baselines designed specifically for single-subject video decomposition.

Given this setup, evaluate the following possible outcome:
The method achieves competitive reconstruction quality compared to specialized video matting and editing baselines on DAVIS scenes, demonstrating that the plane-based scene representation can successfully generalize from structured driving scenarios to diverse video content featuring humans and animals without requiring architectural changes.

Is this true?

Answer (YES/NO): YES